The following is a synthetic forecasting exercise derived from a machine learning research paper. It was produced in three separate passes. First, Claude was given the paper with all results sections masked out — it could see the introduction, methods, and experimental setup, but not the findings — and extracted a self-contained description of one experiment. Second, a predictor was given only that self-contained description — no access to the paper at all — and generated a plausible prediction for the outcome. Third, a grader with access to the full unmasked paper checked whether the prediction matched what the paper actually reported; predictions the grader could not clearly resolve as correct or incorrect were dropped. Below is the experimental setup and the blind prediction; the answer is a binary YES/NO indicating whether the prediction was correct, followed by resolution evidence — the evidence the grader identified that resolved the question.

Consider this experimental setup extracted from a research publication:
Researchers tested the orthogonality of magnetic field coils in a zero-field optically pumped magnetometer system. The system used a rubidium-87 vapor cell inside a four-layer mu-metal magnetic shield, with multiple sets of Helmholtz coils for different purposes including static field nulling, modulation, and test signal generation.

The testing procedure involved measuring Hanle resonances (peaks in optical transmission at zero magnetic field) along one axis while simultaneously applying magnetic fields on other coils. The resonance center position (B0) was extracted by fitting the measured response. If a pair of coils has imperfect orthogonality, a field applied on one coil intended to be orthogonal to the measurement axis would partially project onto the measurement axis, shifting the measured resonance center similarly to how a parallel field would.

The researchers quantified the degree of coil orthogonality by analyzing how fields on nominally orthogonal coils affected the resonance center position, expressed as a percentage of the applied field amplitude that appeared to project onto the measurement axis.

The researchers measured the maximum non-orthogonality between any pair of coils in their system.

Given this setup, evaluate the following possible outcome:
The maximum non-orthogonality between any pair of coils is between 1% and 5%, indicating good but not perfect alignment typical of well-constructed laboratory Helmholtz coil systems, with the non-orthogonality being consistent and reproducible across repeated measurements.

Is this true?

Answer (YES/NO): NO